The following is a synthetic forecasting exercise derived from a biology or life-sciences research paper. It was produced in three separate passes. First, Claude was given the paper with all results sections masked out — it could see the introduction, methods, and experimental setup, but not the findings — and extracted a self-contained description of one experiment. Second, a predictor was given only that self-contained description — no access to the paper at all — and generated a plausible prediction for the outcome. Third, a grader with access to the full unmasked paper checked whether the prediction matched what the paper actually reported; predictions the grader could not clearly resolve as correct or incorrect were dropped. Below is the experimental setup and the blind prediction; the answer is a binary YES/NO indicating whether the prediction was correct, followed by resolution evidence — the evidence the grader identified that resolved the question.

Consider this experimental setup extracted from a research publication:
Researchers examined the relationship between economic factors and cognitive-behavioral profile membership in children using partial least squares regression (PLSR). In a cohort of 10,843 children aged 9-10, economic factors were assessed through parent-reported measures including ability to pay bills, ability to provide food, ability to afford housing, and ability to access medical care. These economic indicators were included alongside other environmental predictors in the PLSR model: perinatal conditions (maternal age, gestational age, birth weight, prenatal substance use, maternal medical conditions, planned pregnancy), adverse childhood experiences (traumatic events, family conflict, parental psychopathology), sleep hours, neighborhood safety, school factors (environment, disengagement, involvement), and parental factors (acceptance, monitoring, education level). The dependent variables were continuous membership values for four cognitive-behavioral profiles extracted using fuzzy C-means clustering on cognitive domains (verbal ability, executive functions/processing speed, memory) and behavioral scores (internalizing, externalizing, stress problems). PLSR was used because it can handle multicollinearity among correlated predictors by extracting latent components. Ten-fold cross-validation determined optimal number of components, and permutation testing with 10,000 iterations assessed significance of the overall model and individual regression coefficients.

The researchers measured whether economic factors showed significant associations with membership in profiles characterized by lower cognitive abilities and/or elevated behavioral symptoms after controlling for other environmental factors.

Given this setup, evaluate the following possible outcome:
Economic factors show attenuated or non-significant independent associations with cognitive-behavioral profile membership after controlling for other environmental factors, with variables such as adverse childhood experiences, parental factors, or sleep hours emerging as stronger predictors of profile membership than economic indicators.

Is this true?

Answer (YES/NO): YES